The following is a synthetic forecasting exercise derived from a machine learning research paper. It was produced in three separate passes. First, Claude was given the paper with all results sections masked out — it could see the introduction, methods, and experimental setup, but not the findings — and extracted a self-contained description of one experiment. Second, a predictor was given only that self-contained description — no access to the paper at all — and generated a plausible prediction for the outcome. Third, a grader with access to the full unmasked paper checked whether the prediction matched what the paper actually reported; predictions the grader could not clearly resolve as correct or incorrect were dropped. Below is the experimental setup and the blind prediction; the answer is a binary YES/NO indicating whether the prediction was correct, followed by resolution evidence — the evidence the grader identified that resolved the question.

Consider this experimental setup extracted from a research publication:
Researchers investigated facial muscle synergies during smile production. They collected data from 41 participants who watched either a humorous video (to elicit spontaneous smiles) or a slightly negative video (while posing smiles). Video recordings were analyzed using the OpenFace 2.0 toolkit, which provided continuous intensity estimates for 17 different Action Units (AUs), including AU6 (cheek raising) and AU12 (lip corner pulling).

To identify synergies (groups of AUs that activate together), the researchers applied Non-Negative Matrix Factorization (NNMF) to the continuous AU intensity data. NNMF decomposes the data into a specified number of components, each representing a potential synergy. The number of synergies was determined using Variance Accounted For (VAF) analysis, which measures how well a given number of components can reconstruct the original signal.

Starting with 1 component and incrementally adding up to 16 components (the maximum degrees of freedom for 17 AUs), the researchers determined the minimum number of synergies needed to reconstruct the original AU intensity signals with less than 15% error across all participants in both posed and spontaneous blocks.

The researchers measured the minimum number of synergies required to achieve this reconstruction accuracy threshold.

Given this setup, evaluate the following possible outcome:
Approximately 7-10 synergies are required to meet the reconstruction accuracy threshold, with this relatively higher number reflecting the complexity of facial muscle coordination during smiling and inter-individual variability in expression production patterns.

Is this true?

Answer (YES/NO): NO